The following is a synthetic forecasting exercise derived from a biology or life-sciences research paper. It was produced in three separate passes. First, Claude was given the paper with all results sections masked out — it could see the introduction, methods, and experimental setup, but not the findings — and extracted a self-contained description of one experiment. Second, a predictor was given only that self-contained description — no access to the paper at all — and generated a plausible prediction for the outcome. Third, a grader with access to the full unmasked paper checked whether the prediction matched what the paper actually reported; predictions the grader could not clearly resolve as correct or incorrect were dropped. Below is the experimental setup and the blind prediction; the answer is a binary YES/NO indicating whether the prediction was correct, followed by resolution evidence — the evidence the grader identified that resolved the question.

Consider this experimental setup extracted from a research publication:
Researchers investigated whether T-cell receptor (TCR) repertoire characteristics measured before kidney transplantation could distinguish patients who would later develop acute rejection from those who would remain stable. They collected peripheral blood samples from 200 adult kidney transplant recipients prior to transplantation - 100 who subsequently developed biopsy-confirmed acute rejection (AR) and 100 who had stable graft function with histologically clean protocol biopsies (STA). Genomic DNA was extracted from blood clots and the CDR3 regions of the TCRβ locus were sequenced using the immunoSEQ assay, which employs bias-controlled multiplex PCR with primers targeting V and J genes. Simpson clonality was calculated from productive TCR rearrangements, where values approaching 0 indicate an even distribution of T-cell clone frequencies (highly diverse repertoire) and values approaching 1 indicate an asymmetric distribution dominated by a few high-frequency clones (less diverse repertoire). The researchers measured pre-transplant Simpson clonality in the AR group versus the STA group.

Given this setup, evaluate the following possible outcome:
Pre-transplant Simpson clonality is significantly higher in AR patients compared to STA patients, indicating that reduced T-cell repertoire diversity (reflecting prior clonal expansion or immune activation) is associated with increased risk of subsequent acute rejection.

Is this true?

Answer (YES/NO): NO